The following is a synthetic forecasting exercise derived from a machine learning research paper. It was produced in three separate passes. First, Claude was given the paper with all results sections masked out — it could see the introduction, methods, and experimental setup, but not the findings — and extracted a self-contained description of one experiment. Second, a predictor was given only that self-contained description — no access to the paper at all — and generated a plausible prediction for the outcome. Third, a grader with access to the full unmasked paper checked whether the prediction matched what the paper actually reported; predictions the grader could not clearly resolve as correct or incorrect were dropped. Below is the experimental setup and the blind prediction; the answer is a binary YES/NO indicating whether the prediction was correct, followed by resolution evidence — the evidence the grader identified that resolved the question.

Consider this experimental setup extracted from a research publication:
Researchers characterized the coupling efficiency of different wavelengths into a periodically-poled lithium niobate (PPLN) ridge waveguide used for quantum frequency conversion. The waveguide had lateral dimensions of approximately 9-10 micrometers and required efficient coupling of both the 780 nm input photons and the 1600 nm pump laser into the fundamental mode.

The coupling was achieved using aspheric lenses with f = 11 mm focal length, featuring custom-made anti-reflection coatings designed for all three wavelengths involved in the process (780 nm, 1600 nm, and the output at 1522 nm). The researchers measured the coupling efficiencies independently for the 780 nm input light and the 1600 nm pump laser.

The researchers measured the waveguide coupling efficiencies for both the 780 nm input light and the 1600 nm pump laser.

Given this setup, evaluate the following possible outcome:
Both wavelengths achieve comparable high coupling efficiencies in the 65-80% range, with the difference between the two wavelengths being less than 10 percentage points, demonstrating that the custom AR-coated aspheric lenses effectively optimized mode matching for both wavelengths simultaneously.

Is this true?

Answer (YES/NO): NO